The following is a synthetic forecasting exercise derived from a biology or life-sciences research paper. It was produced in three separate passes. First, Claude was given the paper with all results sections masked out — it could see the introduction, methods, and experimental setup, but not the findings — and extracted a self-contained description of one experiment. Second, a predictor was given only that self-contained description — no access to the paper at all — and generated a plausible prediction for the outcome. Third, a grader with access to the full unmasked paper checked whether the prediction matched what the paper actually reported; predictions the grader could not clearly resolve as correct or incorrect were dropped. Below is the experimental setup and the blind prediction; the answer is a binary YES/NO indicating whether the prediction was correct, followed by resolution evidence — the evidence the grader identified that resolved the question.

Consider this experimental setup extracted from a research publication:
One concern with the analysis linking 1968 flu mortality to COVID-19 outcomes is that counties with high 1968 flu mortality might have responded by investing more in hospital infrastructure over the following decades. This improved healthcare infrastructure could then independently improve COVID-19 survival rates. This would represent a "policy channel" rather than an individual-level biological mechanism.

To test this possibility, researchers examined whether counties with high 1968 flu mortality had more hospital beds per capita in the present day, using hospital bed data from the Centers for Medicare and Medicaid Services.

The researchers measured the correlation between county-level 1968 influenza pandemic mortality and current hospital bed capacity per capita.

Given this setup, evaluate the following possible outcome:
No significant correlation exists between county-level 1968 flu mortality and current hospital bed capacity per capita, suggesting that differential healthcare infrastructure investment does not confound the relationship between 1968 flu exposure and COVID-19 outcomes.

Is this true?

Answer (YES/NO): YES